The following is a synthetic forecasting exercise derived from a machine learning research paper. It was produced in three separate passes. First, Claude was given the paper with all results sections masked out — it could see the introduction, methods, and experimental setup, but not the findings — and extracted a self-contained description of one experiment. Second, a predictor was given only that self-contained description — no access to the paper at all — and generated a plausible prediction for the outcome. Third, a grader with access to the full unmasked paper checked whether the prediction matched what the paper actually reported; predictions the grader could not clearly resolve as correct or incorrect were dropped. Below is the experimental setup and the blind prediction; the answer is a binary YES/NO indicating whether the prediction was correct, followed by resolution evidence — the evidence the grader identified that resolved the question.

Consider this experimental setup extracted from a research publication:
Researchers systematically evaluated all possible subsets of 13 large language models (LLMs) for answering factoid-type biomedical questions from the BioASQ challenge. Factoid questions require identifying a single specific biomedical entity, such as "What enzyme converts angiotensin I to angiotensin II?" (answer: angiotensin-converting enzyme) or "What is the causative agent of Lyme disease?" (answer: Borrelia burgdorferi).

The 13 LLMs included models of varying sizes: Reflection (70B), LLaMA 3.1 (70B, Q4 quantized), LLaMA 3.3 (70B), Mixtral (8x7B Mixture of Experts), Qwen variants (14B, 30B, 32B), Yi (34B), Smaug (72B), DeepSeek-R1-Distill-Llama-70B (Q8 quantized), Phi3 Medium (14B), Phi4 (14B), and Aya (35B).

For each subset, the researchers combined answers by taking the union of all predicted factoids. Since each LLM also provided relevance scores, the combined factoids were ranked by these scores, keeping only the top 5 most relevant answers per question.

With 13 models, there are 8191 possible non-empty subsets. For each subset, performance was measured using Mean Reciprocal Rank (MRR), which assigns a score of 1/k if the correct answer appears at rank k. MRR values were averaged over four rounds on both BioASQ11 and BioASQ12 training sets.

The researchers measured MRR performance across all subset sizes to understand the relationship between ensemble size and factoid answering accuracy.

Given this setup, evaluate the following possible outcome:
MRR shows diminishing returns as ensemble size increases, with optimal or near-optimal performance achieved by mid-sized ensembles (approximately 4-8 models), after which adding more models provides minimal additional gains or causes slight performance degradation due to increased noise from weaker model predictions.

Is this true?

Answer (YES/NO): YES